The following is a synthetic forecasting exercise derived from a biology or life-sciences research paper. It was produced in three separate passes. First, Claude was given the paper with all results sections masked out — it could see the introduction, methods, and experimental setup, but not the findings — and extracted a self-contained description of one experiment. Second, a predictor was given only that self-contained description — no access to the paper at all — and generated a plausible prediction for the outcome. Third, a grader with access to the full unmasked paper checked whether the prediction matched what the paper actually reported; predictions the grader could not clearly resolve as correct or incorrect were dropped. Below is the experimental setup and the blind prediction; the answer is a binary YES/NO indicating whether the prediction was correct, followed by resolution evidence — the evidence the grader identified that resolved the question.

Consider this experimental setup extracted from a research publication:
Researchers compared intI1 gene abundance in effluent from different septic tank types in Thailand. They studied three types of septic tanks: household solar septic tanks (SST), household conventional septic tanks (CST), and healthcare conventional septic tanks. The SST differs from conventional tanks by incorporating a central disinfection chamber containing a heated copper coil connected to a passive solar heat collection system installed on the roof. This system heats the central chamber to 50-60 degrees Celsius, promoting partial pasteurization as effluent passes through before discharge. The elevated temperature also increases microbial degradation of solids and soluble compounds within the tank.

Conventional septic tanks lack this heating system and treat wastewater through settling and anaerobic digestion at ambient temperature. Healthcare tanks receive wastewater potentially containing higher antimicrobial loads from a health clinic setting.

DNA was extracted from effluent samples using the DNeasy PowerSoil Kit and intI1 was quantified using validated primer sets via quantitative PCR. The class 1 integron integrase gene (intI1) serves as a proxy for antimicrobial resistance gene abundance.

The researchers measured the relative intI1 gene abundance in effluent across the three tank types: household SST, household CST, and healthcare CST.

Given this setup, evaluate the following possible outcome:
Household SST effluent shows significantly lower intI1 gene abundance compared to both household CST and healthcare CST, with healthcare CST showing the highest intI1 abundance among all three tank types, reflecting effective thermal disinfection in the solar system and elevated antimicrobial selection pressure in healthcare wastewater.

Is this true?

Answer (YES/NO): NO